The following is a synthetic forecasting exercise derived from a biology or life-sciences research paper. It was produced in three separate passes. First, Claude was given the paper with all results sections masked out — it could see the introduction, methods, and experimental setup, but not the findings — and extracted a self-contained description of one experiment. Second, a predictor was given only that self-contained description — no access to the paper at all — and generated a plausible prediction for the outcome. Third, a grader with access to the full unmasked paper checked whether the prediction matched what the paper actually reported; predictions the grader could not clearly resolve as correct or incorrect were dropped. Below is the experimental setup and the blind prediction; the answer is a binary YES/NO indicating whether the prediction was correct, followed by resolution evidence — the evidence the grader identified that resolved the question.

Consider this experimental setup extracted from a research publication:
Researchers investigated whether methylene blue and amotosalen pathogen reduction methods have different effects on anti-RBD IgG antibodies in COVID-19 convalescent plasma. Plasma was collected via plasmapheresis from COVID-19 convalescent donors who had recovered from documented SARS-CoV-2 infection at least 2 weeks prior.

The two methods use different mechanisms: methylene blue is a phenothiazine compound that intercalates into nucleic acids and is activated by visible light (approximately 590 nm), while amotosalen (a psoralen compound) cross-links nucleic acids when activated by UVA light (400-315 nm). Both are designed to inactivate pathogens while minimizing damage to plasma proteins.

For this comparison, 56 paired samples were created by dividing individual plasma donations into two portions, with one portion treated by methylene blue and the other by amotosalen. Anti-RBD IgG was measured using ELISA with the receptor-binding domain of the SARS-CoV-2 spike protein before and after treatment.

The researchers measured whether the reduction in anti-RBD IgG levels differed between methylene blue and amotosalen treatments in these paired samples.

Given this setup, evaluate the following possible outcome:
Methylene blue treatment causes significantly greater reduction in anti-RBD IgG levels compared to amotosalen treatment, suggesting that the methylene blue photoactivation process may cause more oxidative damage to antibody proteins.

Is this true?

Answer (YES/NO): NO